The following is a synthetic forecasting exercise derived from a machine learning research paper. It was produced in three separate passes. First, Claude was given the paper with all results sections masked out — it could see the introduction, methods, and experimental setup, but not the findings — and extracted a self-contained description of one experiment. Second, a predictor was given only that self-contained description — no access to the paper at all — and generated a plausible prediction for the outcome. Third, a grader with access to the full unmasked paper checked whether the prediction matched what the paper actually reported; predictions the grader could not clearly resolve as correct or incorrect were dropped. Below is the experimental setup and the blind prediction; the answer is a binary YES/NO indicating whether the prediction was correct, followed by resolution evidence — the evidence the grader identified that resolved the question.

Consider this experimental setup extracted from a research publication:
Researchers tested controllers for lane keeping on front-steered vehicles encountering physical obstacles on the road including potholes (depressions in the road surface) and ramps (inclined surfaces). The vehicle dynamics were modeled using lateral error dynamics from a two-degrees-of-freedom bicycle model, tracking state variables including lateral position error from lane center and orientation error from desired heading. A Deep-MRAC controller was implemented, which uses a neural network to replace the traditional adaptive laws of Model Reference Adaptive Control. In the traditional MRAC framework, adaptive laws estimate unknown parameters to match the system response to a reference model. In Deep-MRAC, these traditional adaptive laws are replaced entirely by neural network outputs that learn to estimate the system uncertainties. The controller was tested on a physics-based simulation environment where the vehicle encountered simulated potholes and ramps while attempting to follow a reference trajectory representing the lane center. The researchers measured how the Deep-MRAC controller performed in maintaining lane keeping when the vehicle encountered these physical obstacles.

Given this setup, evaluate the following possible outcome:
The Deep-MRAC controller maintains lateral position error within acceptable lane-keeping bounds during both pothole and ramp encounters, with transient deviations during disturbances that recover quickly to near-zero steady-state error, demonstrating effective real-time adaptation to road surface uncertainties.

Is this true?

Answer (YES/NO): NO